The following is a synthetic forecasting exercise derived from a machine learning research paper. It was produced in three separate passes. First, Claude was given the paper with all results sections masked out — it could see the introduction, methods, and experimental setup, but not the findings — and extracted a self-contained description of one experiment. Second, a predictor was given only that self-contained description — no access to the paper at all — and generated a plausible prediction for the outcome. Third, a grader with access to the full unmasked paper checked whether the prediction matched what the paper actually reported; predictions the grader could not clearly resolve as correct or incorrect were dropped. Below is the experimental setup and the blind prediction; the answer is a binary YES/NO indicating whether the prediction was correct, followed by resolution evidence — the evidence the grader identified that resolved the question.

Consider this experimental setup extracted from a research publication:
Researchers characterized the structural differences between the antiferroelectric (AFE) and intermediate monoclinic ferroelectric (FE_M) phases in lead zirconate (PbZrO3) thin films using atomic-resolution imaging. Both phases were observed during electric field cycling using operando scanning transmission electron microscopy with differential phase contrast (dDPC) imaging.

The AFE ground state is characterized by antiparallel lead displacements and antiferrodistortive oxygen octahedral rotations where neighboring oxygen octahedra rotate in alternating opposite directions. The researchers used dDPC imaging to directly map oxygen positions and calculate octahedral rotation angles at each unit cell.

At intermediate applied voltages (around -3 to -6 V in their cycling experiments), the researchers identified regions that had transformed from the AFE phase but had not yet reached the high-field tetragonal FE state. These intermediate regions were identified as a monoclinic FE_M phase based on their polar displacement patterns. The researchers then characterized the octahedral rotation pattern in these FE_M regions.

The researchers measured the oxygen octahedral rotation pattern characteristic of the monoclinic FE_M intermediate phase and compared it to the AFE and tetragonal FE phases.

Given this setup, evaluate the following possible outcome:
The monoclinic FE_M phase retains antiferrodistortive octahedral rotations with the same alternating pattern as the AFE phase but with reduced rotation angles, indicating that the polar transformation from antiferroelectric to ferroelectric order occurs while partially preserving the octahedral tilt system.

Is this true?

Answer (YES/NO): NO